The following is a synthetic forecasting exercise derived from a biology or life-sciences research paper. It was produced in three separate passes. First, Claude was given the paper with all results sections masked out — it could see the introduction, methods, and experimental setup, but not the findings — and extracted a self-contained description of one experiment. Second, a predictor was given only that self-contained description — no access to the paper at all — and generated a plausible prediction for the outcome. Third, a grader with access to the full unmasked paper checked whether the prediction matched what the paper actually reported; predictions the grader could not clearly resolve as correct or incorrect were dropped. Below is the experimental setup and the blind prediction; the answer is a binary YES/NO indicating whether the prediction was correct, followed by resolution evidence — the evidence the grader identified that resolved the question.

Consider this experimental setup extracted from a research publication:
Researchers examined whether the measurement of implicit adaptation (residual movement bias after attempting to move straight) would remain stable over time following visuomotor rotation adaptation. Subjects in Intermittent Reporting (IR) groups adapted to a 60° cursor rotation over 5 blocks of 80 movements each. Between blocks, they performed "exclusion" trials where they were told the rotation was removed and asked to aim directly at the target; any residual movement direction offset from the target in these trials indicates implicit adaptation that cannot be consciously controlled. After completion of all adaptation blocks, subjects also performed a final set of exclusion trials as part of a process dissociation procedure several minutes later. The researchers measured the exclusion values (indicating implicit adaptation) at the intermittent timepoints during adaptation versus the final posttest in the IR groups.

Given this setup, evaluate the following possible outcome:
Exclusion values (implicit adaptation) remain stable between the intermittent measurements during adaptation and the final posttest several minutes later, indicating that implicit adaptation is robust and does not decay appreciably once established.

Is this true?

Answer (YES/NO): NO